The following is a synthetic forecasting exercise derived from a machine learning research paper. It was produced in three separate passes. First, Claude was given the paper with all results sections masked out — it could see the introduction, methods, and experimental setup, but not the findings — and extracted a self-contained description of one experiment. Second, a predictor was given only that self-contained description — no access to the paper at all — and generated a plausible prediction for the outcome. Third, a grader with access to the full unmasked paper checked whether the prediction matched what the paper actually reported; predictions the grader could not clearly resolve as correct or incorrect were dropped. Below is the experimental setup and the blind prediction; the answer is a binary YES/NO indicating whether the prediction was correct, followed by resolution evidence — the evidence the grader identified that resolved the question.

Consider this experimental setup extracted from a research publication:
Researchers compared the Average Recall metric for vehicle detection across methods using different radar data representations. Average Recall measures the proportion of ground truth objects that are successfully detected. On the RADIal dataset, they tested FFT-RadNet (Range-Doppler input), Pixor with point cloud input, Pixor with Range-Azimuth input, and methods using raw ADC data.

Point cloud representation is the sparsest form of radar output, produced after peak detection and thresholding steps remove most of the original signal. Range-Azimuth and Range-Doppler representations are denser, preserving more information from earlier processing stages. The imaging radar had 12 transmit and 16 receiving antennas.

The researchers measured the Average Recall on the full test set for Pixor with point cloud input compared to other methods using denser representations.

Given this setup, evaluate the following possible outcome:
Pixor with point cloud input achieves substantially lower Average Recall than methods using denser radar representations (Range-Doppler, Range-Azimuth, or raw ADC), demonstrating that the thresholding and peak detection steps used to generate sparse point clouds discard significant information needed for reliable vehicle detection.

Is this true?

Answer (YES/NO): YES